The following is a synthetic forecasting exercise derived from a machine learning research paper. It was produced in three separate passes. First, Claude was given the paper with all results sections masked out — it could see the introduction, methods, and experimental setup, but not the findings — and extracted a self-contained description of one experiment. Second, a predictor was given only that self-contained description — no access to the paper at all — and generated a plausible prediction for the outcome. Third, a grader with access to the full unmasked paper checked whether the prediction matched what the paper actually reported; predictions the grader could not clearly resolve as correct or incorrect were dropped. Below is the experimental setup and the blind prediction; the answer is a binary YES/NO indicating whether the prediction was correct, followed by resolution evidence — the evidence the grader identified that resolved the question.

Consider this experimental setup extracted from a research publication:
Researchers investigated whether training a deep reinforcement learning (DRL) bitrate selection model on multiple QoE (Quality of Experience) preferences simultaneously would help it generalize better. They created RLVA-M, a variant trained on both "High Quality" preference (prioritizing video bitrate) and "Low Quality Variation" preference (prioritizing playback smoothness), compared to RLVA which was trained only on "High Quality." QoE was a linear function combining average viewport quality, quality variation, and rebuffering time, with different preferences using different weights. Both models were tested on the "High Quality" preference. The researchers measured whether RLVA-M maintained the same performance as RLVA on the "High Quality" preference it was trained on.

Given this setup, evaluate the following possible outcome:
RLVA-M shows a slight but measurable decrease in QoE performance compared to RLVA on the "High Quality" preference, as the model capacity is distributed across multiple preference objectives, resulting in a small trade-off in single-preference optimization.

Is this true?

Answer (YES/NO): NO